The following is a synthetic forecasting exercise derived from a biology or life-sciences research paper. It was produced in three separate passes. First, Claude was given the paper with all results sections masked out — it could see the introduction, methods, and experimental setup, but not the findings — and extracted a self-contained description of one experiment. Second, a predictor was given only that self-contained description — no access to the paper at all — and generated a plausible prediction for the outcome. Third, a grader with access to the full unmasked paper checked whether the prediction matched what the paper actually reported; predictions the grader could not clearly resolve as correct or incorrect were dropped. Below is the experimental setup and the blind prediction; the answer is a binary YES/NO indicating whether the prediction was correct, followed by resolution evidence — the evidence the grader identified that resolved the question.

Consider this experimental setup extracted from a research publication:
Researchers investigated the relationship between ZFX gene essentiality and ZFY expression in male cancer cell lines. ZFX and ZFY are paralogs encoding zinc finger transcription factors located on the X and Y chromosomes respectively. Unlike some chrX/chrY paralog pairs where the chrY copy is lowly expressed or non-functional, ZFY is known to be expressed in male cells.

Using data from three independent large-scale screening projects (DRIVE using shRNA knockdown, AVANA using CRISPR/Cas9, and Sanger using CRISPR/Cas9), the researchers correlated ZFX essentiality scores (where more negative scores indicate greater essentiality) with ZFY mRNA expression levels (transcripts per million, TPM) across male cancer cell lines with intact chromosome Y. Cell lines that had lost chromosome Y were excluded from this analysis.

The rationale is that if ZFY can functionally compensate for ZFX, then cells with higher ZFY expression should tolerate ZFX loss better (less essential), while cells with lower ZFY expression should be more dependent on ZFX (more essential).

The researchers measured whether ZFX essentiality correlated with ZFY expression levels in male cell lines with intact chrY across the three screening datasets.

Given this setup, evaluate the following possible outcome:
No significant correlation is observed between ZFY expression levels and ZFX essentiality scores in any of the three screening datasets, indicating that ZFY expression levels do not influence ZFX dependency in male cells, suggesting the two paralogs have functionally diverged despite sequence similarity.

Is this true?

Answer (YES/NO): NO